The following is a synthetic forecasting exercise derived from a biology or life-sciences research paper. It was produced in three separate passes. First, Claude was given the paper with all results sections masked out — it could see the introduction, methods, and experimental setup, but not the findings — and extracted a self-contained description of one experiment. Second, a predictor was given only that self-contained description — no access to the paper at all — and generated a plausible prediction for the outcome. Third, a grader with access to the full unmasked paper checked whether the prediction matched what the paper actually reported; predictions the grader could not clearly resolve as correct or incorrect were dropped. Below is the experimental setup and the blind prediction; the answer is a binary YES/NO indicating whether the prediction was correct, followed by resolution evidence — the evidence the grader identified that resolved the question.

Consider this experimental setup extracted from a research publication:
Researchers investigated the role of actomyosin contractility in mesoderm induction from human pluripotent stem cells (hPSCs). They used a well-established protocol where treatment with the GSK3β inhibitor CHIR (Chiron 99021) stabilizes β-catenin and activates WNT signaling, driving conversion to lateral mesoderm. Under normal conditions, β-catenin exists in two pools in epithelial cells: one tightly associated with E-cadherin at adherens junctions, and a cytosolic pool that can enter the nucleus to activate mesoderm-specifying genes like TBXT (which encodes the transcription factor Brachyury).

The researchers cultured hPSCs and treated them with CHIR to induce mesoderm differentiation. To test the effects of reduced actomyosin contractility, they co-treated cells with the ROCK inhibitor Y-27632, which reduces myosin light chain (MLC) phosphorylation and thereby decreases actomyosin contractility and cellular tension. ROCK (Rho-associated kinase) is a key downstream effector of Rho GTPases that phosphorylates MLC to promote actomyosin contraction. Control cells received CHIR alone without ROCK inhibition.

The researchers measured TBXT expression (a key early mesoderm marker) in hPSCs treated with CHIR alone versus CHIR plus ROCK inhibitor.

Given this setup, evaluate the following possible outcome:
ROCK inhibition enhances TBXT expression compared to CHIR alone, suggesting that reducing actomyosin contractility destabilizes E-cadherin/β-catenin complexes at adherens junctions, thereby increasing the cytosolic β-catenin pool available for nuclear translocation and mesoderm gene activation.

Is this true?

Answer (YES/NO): YES